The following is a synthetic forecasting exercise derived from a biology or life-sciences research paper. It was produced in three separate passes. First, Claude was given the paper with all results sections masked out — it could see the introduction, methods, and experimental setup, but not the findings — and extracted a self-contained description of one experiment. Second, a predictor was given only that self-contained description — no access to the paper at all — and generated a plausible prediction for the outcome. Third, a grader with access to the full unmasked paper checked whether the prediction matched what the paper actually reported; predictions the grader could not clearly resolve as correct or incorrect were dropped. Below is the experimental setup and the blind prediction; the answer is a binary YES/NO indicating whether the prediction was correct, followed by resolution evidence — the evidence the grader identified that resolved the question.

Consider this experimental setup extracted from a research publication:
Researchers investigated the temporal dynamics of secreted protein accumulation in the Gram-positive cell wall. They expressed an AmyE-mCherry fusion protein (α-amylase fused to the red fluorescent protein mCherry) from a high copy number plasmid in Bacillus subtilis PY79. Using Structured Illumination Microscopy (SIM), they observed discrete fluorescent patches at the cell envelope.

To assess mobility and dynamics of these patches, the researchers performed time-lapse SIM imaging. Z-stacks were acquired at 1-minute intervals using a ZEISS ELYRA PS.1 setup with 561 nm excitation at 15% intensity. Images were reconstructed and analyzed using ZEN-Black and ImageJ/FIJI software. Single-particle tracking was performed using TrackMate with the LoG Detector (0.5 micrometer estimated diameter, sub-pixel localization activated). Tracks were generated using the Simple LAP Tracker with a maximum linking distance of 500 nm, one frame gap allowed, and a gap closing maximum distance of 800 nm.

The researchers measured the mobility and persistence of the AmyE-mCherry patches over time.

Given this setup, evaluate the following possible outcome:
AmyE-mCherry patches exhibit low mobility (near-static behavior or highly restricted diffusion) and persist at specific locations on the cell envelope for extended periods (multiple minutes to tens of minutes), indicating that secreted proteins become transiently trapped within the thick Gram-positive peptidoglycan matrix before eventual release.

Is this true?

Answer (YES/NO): YES